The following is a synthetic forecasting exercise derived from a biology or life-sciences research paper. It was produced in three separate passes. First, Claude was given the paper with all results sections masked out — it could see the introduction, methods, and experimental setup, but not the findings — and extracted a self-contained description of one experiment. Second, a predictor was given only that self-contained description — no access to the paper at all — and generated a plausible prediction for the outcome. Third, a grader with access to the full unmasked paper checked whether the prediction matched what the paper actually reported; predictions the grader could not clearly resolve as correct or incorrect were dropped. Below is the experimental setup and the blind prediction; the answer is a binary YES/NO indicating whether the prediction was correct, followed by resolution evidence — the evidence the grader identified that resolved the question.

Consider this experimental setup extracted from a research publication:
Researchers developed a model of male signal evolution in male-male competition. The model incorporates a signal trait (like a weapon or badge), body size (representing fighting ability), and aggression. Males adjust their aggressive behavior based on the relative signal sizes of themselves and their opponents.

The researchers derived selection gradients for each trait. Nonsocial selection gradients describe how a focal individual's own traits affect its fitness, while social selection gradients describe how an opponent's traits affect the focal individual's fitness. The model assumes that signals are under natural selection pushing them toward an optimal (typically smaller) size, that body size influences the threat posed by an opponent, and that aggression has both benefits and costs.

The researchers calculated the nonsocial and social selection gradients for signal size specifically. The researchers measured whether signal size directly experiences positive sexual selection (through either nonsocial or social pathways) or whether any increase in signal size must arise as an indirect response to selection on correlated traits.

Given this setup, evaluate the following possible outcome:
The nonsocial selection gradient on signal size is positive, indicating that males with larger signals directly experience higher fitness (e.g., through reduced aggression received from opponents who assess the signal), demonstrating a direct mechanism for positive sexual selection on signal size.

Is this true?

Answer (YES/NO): NO